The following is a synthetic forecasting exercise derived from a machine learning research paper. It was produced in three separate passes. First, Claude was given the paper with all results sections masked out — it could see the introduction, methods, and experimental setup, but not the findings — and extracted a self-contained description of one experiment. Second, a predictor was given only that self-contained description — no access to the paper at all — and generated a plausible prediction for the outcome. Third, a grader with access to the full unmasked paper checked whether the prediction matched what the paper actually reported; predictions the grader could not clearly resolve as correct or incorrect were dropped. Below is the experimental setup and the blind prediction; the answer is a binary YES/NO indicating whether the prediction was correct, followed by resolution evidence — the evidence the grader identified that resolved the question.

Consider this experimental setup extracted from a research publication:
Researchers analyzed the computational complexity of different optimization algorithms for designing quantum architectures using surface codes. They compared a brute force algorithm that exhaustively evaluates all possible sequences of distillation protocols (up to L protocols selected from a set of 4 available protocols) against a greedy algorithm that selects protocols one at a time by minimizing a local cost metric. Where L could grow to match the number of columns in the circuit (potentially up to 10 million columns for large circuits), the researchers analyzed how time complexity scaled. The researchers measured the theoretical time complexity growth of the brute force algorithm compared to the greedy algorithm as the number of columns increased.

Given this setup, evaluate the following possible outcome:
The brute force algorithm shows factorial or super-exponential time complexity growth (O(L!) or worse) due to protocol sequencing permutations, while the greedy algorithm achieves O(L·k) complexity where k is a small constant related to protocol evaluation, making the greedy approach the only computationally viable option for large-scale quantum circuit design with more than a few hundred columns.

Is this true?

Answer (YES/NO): NO